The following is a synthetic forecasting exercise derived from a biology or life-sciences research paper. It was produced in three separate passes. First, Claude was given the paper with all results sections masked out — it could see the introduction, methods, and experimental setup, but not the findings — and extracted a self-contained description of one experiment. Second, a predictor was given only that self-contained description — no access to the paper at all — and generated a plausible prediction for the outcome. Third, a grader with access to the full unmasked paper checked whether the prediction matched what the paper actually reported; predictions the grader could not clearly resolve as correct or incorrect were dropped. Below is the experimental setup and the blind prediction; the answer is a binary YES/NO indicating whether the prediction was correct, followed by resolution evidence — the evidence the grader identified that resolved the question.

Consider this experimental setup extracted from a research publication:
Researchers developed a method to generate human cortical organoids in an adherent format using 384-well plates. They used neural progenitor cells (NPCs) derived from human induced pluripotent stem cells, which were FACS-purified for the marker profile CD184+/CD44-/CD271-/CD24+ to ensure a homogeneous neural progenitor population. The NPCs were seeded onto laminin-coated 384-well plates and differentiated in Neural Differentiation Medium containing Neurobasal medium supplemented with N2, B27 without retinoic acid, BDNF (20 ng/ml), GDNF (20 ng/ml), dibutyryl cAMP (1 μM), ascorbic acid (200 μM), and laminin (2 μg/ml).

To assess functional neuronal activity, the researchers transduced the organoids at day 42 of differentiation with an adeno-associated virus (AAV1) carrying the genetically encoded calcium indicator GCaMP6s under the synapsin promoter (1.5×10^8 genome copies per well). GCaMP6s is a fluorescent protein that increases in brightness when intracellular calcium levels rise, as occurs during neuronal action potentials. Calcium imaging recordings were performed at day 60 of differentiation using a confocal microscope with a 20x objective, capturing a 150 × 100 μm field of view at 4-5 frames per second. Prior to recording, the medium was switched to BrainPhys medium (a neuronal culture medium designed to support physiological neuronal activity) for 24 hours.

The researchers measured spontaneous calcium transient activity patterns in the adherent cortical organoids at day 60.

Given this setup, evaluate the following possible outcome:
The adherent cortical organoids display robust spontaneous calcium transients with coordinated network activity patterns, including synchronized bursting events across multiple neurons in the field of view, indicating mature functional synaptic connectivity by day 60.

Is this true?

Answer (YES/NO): YES